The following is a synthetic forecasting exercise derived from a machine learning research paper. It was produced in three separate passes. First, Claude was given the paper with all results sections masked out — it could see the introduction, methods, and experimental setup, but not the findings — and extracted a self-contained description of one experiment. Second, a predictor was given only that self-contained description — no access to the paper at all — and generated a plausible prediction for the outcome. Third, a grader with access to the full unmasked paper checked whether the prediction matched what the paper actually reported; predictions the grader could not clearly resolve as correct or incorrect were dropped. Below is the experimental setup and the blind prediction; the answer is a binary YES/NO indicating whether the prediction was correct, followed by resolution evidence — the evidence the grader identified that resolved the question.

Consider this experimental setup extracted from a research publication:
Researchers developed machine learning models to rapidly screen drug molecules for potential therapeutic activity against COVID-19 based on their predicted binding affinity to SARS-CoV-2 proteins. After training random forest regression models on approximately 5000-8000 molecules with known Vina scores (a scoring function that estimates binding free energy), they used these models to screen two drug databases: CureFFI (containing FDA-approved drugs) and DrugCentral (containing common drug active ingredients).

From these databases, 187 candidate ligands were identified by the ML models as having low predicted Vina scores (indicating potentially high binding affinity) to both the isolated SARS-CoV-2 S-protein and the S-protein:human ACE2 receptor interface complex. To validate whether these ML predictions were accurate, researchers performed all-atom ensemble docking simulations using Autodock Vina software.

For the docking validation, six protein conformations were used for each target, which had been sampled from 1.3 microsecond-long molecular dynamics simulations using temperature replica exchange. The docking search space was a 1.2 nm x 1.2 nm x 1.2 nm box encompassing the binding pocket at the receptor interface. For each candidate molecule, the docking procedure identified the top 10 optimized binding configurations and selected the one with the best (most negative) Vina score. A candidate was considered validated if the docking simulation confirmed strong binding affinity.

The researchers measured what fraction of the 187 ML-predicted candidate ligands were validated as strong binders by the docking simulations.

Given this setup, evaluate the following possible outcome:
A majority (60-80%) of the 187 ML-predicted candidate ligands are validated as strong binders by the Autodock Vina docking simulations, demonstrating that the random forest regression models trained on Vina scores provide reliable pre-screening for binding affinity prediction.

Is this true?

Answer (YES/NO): NO